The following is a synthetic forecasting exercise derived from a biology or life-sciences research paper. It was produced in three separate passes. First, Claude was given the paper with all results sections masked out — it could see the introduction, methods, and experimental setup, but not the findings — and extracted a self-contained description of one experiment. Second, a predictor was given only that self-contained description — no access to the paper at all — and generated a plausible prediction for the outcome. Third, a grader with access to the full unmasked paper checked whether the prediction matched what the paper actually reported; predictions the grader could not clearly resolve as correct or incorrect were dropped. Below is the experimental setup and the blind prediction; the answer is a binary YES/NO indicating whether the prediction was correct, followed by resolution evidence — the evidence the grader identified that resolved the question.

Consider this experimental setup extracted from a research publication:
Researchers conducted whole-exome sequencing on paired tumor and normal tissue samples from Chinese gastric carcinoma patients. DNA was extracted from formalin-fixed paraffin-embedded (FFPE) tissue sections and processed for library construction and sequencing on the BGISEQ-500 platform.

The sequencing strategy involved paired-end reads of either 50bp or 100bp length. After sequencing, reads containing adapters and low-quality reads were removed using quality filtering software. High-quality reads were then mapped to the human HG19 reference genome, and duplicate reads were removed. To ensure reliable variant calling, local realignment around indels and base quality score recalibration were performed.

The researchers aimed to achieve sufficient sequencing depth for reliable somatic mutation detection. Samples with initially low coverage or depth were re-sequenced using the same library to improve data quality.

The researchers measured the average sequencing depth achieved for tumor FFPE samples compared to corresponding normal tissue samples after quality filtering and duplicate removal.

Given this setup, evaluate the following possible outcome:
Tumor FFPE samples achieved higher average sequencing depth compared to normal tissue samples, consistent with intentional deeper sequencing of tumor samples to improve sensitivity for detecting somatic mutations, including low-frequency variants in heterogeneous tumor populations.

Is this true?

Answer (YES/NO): YES